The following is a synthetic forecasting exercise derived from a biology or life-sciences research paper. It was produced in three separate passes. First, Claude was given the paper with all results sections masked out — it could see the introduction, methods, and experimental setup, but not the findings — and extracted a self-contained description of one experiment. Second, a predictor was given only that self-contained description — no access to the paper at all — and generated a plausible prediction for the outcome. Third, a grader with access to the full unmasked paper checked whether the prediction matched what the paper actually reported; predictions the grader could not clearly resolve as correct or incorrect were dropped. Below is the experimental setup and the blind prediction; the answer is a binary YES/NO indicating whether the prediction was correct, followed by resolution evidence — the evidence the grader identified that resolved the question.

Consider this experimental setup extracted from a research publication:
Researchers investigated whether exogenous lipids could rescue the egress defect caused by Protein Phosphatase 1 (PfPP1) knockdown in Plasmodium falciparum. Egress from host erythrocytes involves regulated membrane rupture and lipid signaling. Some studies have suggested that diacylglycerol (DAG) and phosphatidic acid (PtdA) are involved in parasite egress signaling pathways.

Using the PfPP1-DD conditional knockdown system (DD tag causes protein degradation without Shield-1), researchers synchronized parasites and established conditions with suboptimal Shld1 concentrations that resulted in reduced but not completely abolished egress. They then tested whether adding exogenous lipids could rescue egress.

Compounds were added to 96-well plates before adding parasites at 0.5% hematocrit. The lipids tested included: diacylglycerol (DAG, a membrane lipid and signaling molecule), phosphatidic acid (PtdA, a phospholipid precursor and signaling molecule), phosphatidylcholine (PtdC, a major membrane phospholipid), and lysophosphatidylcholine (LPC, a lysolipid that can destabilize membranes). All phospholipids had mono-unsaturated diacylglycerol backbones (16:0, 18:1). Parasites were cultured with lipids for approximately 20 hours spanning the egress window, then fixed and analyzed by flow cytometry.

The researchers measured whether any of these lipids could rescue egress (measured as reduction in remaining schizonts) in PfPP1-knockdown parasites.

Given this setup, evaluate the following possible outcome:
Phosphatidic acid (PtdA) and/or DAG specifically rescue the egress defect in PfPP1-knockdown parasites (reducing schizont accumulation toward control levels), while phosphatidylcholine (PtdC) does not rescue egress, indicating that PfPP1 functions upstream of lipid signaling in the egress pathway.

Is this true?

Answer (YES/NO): NO